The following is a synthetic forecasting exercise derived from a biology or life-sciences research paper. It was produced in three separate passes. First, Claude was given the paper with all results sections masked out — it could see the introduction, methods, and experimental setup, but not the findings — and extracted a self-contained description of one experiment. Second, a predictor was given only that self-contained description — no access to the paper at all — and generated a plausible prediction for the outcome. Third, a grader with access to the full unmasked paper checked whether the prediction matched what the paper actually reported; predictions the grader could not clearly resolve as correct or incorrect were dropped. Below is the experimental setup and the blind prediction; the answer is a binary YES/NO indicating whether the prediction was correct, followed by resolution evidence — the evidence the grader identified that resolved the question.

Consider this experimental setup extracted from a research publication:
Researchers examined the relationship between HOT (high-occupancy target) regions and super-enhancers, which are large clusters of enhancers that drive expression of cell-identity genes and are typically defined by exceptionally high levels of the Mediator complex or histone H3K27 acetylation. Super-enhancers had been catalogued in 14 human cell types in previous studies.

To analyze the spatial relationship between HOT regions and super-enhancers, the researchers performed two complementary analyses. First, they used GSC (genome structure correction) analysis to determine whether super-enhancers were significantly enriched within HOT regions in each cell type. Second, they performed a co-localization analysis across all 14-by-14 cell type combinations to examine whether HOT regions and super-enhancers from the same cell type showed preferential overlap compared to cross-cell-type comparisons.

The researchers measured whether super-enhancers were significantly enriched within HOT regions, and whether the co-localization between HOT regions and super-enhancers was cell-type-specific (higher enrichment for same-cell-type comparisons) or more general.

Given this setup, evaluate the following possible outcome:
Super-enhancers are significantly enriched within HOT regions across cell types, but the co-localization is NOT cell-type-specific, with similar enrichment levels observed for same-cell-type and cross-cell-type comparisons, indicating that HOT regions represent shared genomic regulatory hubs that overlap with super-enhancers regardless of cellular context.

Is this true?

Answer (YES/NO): NO